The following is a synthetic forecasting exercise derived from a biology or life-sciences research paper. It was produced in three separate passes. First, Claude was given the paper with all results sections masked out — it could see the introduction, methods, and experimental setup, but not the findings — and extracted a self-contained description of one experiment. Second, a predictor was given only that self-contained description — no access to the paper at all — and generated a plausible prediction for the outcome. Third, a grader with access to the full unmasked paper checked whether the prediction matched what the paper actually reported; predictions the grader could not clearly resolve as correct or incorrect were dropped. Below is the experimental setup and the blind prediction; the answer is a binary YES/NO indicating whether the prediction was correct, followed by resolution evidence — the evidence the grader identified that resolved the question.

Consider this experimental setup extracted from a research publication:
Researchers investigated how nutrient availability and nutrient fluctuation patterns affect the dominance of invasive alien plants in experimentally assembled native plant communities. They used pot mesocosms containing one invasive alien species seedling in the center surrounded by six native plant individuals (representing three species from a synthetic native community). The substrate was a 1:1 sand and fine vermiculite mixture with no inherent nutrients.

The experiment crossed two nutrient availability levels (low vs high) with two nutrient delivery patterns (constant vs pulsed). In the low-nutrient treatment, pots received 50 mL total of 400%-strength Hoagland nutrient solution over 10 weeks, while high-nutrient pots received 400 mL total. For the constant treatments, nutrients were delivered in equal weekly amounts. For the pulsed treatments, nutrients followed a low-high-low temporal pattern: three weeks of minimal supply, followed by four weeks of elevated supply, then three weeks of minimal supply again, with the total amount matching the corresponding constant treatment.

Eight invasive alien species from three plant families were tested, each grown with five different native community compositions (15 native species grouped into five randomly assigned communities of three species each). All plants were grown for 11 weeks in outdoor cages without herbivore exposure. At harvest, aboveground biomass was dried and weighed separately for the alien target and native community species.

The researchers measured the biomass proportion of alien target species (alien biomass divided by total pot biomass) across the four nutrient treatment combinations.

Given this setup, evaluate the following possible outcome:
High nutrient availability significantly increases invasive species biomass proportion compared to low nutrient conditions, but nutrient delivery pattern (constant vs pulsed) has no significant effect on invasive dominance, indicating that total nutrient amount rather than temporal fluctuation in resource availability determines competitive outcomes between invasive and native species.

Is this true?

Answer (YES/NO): NO